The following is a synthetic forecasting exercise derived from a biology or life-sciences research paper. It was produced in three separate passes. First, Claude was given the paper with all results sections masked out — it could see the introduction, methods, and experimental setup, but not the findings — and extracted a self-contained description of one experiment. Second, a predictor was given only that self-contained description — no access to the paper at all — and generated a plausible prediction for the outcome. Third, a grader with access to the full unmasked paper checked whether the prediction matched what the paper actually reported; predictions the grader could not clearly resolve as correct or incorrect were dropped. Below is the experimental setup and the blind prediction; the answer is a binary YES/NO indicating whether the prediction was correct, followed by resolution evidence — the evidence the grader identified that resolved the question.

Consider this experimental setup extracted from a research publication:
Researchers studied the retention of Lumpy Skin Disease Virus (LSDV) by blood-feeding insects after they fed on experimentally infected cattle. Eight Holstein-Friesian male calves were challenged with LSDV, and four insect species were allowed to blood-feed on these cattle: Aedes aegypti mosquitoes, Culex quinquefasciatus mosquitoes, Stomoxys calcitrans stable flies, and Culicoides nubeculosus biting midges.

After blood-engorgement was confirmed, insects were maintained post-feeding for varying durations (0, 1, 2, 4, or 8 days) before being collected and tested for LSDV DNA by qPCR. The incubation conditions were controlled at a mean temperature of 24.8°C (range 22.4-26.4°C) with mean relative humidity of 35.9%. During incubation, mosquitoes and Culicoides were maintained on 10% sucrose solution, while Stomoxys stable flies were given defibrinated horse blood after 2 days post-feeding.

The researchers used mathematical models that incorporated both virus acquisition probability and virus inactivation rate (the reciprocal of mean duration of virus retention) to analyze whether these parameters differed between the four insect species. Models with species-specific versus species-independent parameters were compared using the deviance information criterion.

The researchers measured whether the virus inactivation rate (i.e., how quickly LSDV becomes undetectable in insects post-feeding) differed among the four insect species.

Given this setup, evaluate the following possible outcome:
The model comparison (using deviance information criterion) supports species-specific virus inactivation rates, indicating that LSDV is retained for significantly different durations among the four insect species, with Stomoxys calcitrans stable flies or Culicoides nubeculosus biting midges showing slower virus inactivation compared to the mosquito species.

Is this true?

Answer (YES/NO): NO